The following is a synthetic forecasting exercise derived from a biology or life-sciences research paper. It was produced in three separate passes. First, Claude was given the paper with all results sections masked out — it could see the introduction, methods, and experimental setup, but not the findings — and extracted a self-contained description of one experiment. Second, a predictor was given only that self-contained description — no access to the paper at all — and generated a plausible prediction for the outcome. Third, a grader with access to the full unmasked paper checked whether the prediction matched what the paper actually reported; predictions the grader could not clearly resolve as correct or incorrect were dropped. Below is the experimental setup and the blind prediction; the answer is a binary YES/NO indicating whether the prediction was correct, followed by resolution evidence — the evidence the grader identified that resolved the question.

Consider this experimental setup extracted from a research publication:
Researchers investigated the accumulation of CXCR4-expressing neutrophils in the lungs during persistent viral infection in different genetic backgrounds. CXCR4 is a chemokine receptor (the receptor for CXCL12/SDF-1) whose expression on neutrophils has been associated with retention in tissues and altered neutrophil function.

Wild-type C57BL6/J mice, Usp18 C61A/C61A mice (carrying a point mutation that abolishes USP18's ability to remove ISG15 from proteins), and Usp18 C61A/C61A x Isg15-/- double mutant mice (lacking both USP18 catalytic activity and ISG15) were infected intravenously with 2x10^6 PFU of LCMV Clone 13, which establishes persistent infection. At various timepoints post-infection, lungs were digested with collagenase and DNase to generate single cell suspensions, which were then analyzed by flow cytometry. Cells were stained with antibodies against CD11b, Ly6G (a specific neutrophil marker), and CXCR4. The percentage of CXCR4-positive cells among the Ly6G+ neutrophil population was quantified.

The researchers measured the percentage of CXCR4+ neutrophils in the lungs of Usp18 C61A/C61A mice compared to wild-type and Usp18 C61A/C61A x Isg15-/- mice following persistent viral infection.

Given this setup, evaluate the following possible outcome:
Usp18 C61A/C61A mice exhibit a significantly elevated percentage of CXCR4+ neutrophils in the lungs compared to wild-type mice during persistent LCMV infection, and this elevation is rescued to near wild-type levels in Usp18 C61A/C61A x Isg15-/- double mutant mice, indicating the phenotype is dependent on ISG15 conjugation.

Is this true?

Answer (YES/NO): NO